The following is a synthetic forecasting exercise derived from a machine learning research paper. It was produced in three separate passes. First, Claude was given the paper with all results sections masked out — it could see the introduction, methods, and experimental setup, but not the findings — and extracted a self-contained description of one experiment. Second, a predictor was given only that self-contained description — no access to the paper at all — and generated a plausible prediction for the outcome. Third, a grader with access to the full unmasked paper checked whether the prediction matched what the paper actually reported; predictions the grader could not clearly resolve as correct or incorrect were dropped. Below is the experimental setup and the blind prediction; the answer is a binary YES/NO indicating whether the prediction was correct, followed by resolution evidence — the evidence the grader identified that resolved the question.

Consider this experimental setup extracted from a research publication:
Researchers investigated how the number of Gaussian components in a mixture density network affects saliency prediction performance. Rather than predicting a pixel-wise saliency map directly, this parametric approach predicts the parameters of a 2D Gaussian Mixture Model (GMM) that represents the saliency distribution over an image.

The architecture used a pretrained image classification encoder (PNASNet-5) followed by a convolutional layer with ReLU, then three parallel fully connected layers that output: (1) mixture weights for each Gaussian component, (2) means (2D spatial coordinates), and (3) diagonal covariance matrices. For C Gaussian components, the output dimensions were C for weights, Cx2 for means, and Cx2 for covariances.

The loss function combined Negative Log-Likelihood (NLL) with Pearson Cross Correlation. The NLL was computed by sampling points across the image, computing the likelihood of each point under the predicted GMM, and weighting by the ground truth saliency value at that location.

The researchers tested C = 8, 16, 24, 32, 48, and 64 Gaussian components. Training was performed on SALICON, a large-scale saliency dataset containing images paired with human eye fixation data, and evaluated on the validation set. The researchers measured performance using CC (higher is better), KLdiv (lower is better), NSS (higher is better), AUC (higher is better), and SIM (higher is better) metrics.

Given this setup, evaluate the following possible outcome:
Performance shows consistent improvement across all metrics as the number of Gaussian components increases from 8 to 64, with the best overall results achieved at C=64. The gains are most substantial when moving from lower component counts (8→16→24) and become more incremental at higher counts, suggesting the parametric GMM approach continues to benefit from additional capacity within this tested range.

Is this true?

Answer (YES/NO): NO